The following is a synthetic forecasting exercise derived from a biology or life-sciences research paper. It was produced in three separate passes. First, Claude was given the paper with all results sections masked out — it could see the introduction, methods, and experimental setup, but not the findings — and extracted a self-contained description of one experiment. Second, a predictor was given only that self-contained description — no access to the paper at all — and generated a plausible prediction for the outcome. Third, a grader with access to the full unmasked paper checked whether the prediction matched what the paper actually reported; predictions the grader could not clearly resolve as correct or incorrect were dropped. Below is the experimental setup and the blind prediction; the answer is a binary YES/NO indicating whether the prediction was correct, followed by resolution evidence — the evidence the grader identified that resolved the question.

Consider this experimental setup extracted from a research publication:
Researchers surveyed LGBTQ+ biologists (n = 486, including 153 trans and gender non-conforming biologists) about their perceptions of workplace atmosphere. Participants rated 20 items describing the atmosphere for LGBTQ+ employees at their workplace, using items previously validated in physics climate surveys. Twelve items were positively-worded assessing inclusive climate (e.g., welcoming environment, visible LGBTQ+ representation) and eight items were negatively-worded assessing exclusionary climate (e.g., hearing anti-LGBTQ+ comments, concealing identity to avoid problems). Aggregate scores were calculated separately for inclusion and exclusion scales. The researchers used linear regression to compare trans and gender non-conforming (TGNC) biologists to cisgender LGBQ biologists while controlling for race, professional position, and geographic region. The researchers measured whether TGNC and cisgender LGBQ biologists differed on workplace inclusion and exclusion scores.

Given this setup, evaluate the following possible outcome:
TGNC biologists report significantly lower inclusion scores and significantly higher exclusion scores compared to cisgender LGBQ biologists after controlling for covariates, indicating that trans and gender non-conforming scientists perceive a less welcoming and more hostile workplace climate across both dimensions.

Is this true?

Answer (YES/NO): NO